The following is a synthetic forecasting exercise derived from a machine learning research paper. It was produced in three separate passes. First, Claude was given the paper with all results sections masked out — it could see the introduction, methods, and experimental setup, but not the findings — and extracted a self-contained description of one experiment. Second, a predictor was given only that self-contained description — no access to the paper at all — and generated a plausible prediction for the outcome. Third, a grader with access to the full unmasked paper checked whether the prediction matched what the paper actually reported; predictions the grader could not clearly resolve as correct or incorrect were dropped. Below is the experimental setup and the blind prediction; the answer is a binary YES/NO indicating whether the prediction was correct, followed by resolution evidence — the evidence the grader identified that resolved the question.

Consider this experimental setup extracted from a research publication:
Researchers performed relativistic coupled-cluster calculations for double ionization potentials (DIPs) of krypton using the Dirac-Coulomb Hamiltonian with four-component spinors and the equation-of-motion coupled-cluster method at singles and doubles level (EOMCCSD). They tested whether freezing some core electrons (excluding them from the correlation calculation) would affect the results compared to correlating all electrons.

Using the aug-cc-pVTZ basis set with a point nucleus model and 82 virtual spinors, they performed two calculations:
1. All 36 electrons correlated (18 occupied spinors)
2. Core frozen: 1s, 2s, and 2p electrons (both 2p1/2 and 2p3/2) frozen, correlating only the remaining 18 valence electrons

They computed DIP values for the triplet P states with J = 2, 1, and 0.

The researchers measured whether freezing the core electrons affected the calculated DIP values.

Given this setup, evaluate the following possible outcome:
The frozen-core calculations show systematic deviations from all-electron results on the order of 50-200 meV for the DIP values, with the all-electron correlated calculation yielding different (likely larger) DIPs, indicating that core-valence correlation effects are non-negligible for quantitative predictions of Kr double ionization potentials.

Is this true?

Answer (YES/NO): NO